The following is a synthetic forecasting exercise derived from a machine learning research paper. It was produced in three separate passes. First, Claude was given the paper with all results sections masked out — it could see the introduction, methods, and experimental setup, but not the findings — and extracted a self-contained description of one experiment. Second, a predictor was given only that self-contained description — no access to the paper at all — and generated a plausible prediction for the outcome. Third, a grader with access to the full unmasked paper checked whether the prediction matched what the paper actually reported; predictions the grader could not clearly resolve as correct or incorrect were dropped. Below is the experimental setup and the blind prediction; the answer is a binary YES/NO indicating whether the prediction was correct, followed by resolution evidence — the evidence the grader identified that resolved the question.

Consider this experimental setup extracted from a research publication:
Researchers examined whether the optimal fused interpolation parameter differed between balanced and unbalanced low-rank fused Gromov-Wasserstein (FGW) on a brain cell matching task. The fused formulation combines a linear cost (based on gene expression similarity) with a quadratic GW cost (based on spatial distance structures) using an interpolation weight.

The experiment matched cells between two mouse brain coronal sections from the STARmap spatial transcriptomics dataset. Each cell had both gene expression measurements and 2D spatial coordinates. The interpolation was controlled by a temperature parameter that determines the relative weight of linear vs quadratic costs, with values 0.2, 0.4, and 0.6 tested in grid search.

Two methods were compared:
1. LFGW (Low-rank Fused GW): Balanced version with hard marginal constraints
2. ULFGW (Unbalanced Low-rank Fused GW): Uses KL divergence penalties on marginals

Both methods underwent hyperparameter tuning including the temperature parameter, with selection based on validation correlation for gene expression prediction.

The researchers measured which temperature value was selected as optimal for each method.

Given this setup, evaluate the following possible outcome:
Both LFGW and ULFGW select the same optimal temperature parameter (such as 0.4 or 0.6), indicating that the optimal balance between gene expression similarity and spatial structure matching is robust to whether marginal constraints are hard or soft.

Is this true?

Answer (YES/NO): YES